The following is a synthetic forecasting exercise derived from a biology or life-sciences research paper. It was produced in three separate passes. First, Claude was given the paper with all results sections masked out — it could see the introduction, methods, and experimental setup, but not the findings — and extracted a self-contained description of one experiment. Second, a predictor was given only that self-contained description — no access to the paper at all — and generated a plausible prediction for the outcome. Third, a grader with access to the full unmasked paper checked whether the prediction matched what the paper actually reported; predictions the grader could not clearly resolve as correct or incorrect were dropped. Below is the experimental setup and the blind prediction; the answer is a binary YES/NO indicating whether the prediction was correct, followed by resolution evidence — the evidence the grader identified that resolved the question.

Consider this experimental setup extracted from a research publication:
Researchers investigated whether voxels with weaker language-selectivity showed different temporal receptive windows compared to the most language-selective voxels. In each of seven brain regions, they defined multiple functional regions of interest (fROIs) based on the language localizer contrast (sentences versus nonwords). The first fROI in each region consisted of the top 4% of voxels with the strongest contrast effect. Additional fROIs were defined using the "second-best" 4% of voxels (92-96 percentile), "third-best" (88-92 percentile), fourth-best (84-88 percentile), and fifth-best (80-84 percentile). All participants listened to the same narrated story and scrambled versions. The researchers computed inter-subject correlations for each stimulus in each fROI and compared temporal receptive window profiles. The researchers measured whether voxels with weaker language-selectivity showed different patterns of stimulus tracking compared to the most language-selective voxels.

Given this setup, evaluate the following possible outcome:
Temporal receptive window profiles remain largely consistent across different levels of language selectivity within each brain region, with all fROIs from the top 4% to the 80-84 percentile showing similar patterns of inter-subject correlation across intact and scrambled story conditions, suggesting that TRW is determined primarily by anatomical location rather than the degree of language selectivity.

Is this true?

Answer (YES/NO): NO